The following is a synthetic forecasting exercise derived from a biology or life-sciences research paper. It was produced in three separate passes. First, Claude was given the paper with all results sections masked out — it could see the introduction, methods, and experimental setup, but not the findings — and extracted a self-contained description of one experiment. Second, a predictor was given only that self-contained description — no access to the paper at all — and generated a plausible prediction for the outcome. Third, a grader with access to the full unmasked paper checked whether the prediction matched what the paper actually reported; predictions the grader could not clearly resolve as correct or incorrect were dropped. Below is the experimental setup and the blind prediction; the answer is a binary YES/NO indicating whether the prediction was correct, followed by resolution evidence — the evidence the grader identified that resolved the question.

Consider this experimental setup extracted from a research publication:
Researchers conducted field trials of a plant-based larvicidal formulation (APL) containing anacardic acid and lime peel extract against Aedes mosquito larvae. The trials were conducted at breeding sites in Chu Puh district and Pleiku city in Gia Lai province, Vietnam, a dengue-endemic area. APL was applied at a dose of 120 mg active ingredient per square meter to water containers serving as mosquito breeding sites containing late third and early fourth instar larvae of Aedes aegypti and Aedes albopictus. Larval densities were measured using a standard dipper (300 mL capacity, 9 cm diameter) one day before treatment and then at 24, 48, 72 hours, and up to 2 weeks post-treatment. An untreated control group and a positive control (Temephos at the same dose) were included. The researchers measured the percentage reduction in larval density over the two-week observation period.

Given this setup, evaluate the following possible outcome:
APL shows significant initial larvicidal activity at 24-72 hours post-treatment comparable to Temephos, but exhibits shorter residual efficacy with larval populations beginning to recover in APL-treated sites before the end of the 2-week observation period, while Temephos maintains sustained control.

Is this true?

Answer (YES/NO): NO